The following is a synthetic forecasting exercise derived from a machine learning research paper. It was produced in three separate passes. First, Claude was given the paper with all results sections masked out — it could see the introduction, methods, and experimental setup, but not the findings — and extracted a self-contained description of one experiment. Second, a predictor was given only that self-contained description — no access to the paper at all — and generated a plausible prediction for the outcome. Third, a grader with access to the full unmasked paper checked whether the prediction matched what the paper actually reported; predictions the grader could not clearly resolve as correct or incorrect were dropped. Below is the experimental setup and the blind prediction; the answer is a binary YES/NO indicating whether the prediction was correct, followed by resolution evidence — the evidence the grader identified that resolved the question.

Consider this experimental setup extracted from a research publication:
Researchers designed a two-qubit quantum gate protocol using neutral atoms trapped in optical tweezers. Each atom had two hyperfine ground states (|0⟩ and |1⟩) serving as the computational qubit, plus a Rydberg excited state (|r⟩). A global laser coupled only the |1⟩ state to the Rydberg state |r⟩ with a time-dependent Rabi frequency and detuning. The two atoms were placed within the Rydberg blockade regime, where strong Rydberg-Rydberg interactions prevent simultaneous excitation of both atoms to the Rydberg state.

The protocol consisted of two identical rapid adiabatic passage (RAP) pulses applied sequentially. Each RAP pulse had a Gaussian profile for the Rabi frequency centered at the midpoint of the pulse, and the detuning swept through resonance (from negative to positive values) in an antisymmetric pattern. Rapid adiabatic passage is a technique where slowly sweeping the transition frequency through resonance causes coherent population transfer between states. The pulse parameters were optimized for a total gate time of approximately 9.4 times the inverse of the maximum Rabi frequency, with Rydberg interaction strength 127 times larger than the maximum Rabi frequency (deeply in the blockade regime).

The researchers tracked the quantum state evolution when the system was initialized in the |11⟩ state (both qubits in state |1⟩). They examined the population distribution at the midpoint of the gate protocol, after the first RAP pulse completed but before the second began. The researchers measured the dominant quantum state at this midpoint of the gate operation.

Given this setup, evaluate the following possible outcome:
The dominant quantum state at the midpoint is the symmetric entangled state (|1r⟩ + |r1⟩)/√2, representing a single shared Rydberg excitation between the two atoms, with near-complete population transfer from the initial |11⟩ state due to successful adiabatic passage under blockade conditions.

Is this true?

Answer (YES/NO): YES